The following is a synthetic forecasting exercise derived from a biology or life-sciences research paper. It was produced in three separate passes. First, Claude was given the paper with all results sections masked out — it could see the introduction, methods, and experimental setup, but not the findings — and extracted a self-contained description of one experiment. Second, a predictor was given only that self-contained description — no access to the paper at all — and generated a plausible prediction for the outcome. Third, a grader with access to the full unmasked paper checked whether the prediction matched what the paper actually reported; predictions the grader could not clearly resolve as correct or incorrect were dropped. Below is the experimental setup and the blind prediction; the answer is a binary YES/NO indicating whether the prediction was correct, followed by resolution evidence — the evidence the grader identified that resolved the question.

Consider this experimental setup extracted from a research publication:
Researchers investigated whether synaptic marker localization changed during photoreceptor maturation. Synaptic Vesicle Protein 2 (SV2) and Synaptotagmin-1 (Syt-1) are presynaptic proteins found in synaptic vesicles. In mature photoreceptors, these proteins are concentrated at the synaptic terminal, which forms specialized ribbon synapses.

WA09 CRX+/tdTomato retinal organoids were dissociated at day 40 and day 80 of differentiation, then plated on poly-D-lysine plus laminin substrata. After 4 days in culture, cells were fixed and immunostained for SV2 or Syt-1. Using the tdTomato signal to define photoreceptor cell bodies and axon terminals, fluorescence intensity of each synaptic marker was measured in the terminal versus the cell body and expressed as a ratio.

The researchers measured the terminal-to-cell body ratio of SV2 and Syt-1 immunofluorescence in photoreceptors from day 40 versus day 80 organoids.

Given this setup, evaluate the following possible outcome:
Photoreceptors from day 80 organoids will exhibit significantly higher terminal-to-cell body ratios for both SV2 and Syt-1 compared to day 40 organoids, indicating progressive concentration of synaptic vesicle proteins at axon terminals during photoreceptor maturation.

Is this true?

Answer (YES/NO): YES